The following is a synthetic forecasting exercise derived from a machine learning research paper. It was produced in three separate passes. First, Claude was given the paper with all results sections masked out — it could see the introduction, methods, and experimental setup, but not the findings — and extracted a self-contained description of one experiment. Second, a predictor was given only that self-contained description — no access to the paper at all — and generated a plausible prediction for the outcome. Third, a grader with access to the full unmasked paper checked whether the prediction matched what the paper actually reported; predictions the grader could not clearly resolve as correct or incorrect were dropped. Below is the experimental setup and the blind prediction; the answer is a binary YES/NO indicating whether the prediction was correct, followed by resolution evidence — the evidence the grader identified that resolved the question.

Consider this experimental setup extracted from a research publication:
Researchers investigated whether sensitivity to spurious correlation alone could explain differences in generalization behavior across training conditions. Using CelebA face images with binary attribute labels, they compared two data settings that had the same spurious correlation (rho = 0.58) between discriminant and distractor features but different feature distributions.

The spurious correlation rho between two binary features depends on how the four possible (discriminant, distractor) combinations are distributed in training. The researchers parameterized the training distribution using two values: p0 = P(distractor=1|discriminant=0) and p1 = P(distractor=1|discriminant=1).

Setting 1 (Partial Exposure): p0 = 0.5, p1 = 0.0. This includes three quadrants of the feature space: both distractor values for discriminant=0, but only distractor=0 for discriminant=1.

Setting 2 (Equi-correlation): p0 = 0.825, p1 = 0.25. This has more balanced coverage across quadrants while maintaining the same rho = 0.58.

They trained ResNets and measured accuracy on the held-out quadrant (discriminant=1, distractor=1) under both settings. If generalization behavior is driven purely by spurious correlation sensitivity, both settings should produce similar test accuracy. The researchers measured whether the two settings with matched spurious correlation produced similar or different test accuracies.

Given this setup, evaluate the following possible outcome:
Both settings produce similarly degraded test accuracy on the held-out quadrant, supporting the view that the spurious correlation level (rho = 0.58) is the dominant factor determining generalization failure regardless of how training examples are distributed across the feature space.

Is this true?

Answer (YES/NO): NO